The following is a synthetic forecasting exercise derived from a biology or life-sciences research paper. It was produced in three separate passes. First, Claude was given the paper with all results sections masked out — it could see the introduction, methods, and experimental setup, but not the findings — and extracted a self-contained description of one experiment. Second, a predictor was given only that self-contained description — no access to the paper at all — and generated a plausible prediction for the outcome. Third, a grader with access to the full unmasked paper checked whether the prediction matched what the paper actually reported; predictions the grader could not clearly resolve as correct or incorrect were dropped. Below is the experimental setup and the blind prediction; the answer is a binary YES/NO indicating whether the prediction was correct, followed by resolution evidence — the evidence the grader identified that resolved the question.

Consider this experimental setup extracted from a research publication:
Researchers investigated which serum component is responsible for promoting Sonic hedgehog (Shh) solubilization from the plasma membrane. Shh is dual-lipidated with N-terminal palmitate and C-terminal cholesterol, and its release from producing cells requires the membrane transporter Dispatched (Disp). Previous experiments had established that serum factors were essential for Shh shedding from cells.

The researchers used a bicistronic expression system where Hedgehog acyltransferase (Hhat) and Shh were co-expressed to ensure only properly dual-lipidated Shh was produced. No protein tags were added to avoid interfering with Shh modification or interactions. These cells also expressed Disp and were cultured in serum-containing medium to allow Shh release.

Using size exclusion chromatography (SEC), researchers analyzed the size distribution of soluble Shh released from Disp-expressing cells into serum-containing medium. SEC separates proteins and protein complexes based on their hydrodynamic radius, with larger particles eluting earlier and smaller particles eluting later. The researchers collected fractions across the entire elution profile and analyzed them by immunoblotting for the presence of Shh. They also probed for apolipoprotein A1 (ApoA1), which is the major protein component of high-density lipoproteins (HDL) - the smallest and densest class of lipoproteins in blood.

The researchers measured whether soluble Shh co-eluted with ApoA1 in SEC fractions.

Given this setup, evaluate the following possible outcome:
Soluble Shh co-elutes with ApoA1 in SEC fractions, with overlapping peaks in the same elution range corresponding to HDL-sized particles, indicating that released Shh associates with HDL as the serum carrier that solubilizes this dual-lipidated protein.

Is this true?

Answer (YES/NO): YES